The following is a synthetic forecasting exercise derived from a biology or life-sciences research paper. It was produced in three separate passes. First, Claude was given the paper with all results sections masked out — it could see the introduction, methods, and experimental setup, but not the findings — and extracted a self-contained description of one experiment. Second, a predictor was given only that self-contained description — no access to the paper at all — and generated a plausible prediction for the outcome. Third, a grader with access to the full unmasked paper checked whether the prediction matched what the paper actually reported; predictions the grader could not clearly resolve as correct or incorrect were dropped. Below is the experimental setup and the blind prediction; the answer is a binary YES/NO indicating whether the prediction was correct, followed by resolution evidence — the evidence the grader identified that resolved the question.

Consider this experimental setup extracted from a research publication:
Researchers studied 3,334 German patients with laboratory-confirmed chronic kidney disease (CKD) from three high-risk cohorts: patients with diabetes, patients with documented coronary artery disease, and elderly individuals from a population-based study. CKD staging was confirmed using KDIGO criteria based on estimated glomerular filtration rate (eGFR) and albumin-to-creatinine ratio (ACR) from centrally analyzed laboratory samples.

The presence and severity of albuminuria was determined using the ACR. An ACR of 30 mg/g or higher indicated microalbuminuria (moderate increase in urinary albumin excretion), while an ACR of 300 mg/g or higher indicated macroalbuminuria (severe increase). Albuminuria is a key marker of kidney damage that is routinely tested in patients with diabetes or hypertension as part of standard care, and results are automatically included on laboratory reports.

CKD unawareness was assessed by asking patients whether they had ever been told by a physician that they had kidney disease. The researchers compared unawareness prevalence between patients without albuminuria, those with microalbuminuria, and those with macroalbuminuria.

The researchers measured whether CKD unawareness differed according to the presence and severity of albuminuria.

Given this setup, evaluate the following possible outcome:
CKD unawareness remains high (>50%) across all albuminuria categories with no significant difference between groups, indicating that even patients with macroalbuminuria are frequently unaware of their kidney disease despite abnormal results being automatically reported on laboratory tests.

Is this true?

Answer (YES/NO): NO